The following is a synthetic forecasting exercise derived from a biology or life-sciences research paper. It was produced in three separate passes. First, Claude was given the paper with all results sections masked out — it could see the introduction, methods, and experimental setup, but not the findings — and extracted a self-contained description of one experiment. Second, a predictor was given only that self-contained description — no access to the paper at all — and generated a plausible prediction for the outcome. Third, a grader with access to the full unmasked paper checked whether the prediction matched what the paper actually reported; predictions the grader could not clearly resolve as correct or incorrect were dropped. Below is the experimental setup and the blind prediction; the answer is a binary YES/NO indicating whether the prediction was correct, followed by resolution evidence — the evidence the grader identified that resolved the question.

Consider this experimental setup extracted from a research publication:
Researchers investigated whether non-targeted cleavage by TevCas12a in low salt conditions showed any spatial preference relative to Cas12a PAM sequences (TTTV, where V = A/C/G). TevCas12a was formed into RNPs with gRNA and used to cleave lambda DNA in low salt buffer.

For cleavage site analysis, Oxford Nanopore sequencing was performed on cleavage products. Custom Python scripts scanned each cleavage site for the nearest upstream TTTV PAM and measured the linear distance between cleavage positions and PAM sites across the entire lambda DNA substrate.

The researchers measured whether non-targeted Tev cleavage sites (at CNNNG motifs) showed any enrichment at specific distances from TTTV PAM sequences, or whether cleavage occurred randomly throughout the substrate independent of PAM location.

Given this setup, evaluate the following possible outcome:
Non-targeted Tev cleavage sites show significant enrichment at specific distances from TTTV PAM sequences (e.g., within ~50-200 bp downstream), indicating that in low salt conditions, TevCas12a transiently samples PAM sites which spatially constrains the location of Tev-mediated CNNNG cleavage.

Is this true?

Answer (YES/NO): NO